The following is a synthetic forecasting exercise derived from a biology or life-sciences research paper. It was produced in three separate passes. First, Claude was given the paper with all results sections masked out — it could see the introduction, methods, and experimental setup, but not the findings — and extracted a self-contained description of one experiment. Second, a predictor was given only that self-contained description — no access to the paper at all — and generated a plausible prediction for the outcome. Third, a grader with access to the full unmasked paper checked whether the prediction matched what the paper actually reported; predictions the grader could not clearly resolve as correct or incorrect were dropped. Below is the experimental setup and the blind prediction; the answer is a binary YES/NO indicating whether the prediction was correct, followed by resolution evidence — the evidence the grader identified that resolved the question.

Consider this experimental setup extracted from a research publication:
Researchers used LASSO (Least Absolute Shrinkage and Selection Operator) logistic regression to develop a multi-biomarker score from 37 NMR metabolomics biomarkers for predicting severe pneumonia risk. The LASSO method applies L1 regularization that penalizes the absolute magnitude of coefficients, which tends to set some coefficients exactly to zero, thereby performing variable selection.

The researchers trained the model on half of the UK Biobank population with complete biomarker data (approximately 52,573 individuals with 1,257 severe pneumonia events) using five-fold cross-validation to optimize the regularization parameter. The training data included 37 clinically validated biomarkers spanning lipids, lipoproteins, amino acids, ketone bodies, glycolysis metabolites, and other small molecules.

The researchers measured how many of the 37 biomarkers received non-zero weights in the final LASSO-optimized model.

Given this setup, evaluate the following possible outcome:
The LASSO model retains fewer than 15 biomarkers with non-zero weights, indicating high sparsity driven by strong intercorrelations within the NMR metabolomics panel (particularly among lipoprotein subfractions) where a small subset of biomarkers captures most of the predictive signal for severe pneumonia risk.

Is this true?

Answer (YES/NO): NO